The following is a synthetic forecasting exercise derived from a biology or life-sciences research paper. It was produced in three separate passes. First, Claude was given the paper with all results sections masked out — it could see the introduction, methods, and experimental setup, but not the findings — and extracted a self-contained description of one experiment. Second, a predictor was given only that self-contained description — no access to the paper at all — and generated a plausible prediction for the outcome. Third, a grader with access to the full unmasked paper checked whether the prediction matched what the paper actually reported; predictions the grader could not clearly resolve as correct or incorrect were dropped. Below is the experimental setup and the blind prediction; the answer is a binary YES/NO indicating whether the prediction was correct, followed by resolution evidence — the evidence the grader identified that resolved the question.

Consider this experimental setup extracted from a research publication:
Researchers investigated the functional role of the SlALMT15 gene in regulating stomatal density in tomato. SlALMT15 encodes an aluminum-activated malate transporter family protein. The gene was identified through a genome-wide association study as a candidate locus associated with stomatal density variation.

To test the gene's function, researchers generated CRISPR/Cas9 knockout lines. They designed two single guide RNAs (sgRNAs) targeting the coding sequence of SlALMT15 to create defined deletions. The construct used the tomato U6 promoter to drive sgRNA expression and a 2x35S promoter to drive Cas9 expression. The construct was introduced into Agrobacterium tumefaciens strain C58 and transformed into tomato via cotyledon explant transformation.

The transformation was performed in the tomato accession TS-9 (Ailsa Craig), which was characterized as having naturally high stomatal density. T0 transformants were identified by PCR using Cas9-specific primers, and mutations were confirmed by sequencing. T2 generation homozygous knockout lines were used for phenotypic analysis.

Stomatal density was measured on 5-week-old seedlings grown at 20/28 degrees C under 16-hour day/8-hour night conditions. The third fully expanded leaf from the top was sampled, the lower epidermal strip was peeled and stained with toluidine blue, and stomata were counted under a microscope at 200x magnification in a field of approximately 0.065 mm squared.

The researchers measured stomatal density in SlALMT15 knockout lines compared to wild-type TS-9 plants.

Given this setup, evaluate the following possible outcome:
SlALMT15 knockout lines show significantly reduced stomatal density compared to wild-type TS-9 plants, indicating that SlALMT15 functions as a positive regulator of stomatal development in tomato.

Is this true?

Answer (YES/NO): YES